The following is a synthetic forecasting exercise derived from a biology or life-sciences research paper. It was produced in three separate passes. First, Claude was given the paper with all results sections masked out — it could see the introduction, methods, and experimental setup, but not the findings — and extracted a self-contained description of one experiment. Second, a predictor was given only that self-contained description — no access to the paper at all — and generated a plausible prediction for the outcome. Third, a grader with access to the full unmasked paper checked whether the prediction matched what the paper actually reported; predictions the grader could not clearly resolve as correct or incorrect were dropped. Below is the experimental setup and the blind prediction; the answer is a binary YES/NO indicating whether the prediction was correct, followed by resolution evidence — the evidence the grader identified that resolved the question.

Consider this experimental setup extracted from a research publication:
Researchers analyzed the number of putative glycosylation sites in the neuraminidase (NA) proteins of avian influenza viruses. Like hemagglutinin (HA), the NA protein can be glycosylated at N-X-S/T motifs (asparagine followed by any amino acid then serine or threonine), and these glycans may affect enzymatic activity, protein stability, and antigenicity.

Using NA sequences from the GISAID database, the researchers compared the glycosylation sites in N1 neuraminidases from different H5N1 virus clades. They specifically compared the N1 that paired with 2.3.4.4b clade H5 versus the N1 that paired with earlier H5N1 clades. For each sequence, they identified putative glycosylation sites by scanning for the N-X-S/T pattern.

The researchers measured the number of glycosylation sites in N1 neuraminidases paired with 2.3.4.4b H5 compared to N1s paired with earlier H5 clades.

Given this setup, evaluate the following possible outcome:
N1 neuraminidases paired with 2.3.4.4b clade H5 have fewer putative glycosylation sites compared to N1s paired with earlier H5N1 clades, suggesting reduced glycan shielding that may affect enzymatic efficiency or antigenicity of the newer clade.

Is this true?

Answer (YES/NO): NO